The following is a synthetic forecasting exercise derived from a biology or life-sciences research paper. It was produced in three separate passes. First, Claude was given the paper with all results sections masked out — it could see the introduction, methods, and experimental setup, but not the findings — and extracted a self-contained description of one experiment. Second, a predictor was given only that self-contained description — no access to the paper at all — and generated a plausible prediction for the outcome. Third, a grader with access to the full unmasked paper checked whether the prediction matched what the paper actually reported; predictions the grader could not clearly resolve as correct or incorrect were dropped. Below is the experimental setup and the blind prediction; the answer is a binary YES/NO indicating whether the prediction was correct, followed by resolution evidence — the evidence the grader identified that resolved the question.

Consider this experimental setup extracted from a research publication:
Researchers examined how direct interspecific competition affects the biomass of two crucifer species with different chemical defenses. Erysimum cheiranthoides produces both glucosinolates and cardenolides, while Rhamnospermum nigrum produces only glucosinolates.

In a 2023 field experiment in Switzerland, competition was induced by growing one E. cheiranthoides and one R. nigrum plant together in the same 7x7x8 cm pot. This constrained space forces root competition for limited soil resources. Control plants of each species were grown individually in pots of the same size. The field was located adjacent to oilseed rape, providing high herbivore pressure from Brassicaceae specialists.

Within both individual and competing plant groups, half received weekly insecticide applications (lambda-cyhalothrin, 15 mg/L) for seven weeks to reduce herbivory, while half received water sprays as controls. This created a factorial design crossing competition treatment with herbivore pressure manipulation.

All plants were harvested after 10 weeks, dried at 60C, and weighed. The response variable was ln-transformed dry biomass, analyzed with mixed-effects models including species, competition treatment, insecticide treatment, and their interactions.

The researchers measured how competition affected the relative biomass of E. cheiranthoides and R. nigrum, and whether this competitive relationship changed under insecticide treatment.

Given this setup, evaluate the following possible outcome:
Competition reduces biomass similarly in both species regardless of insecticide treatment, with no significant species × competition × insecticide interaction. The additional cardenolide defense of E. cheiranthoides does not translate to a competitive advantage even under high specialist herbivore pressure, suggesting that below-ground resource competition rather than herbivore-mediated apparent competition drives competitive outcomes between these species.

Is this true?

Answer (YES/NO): NO